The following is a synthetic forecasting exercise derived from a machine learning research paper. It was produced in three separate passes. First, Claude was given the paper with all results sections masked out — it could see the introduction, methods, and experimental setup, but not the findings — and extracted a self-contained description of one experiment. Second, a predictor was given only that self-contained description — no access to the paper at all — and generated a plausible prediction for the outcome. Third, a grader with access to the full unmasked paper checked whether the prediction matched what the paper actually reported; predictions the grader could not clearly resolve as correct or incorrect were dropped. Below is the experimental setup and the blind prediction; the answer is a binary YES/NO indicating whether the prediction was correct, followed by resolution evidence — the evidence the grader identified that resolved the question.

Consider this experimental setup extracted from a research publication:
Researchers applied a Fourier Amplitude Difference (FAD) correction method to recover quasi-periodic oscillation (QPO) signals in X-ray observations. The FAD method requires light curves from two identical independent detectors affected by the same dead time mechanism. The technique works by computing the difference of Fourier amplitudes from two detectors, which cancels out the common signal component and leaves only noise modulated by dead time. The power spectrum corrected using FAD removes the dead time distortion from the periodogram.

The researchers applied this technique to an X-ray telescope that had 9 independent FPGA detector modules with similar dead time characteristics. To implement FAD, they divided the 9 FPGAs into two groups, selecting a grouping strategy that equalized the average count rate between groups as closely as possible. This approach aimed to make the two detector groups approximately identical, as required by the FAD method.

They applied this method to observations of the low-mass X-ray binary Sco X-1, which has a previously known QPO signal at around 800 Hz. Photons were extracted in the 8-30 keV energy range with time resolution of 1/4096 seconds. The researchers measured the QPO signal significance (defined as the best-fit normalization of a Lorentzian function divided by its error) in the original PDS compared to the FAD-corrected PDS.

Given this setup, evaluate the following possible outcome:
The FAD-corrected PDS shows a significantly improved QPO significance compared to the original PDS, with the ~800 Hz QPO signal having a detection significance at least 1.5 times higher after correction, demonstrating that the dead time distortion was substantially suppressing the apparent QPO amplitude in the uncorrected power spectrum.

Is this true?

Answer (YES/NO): NO